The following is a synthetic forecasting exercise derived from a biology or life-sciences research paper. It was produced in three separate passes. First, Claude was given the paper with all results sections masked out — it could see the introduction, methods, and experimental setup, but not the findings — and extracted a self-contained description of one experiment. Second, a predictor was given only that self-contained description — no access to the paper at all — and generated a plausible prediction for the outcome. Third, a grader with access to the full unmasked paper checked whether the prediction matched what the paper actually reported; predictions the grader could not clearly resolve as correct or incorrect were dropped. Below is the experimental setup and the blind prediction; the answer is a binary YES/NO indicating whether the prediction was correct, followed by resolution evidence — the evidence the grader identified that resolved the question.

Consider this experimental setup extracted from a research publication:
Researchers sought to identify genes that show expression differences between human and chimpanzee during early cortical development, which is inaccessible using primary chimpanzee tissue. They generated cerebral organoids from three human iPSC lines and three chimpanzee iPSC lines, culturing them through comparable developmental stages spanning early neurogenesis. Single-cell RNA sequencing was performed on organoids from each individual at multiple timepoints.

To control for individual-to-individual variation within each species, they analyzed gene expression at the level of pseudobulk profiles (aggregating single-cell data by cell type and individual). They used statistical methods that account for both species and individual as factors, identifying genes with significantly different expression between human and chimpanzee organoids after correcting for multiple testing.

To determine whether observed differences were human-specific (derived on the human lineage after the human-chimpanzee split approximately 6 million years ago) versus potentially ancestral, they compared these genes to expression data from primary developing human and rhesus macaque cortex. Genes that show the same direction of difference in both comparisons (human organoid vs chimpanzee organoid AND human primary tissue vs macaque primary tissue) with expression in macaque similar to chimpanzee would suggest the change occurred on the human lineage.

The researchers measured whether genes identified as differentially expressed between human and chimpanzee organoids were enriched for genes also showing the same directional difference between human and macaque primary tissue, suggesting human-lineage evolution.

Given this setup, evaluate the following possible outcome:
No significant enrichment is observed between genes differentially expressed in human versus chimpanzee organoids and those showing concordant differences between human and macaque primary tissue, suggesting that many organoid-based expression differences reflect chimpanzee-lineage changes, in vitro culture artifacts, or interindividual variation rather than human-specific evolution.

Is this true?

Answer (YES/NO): NO